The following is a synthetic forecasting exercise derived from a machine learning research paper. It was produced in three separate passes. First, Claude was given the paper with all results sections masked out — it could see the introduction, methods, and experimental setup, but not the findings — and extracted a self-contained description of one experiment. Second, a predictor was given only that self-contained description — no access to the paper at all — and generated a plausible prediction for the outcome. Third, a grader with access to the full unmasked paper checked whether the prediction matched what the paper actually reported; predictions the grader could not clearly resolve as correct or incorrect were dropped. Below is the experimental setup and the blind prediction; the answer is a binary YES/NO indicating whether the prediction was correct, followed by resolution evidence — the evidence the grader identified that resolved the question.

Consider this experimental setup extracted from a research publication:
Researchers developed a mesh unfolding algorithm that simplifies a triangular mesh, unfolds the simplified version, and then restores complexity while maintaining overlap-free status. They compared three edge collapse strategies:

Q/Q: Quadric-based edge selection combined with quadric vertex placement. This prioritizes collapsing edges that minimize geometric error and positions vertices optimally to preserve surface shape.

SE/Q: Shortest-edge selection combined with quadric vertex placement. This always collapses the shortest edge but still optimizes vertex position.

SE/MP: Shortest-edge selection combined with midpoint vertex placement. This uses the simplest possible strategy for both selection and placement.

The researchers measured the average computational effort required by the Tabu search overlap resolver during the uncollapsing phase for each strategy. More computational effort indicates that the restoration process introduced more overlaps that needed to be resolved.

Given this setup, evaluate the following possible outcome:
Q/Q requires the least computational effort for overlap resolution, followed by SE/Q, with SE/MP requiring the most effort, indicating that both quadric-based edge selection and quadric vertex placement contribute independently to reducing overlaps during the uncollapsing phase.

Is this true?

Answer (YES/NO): YES